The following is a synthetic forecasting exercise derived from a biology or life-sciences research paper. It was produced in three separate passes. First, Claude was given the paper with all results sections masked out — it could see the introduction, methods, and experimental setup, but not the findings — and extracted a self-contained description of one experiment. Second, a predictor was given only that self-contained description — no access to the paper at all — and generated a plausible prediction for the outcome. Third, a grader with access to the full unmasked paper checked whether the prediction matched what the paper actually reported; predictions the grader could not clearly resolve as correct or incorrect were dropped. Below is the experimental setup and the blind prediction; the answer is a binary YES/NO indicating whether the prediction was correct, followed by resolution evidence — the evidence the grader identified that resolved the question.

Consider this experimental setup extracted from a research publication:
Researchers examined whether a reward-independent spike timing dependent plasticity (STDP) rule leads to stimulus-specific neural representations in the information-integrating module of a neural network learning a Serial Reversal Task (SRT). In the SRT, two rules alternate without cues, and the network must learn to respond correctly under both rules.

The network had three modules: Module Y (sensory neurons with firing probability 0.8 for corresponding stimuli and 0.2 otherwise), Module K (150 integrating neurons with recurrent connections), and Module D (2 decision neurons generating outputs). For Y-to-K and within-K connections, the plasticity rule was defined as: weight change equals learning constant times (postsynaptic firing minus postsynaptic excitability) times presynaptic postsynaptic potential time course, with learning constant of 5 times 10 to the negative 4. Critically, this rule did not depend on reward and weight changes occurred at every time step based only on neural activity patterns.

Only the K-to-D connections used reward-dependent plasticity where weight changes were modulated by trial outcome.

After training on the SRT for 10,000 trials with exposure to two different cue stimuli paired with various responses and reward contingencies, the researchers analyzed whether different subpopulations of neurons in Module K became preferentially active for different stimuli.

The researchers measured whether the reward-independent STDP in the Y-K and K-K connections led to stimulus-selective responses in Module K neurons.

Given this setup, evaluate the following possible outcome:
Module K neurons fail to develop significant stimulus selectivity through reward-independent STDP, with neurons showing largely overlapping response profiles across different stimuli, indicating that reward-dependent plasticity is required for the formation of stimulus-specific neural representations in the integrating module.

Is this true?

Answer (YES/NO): NO